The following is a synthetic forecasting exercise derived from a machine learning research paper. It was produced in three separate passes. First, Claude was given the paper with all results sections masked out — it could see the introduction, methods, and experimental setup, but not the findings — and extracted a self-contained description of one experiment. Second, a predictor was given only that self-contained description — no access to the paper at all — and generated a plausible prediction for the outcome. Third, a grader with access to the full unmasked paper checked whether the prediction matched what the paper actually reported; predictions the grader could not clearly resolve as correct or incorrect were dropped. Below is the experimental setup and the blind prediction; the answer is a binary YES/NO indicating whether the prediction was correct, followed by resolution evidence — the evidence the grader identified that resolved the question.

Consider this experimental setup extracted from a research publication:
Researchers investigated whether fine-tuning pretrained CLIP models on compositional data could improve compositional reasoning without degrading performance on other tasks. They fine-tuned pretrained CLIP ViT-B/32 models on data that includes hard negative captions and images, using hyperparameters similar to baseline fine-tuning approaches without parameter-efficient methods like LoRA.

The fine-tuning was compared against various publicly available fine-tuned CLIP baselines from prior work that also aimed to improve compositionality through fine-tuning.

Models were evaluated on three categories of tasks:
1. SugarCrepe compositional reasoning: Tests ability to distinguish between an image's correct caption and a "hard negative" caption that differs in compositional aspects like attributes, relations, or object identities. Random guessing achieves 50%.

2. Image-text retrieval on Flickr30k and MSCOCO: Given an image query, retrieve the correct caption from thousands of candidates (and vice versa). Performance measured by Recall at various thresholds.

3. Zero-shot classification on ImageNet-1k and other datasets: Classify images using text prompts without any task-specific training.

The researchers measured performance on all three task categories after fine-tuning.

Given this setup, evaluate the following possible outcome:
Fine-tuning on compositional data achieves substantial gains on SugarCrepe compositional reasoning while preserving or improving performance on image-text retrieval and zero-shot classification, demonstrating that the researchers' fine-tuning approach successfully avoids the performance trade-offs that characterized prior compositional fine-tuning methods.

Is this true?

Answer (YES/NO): NO